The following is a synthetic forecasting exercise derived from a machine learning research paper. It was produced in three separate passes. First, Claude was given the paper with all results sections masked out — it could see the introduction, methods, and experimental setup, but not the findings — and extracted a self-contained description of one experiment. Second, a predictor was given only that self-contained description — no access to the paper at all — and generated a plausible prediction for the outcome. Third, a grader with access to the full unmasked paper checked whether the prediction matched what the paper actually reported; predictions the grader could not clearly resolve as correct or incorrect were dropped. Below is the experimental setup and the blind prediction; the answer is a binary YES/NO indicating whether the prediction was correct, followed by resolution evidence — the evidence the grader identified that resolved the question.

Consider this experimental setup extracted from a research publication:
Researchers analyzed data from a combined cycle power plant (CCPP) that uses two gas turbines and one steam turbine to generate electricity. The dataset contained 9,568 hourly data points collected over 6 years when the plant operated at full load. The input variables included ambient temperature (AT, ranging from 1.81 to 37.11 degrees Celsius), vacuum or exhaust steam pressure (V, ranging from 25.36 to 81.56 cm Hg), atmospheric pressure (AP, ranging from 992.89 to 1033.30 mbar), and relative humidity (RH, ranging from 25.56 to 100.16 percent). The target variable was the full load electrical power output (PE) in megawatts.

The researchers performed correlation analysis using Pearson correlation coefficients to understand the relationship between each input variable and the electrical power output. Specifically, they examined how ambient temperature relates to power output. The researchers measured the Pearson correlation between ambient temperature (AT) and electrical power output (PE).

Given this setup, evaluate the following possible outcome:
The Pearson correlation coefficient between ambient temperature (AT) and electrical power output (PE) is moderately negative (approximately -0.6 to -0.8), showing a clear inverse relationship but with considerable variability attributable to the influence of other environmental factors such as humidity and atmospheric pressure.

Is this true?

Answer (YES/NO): NO